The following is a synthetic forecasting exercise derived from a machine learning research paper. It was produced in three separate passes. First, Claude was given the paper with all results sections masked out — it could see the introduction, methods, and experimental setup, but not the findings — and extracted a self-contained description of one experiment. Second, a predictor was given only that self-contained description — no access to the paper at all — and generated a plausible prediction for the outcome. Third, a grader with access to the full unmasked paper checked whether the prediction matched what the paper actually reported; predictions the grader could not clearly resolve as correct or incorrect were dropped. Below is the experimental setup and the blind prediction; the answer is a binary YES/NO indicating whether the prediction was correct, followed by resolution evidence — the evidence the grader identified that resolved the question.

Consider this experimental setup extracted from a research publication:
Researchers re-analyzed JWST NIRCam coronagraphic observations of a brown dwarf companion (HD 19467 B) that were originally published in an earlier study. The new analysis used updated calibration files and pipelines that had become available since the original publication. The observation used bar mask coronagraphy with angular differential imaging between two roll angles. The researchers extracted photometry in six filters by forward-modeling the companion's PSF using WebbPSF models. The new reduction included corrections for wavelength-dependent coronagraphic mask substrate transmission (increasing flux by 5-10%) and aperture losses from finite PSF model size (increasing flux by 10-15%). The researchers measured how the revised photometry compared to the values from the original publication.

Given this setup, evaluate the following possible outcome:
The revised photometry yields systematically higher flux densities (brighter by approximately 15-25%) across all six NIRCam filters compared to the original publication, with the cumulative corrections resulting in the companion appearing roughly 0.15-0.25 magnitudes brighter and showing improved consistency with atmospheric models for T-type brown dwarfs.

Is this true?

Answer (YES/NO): NO